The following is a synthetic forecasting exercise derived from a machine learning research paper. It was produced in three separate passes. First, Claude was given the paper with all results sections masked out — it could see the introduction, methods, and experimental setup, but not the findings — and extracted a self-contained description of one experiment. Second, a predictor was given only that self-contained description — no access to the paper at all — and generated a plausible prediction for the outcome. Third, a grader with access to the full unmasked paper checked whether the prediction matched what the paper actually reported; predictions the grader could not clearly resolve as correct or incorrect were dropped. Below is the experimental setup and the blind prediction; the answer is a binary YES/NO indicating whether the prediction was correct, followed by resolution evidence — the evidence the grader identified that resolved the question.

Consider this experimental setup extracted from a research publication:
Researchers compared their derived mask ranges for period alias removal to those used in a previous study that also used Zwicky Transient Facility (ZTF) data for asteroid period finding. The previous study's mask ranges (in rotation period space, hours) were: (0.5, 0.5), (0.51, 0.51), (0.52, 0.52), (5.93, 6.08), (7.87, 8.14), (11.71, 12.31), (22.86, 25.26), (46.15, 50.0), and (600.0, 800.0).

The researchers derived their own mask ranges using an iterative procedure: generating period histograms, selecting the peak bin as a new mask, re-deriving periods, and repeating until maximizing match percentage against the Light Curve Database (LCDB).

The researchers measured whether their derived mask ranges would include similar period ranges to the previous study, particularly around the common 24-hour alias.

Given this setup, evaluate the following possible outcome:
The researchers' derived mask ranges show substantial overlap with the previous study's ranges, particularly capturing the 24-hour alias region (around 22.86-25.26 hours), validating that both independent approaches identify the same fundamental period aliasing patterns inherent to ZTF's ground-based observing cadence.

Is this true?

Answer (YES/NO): YES